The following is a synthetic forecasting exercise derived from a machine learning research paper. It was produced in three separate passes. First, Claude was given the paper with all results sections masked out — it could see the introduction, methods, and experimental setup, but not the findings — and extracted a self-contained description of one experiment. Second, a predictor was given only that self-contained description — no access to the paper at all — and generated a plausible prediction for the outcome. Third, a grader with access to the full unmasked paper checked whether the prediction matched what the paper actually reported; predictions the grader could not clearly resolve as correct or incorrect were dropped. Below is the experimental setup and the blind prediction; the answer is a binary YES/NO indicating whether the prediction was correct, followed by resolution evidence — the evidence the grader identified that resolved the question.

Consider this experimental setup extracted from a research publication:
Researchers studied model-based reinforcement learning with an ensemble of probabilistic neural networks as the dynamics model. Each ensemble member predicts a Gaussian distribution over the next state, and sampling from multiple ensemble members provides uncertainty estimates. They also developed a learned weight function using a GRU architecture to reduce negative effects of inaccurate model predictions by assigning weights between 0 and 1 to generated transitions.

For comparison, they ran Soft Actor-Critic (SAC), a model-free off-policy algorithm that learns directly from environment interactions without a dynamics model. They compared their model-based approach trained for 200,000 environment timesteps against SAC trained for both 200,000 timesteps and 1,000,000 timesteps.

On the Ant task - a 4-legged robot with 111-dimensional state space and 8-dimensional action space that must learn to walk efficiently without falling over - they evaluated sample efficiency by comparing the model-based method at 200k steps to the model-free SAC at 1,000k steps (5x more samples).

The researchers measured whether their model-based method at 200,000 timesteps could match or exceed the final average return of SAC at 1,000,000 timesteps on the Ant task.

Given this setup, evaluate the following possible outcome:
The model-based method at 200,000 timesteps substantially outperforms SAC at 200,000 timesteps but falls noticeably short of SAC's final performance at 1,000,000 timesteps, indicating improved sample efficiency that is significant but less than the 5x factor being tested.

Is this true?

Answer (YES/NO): NO